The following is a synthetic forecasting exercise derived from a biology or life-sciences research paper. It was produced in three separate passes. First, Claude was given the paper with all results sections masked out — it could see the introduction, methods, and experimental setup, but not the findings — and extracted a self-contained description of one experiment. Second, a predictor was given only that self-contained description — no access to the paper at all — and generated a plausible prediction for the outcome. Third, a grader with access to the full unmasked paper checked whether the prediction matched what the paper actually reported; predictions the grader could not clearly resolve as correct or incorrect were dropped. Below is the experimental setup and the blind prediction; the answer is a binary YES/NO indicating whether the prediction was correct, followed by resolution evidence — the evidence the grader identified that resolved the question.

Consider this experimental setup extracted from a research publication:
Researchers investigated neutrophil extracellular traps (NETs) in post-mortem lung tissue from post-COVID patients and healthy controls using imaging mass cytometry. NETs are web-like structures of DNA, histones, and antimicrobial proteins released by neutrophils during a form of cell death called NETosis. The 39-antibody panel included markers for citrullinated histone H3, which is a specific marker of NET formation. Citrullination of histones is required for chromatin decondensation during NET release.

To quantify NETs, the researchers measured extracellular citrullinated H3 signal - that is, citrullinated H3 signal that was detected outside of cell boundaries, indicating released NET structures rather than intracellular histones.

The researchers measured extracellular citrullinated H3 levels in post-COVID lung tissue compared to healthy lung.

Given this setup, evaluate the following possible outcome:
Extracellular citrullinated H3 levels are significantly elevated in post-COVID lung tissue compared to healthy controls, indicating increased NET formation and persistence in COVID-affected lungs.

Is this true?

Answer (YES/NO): YES